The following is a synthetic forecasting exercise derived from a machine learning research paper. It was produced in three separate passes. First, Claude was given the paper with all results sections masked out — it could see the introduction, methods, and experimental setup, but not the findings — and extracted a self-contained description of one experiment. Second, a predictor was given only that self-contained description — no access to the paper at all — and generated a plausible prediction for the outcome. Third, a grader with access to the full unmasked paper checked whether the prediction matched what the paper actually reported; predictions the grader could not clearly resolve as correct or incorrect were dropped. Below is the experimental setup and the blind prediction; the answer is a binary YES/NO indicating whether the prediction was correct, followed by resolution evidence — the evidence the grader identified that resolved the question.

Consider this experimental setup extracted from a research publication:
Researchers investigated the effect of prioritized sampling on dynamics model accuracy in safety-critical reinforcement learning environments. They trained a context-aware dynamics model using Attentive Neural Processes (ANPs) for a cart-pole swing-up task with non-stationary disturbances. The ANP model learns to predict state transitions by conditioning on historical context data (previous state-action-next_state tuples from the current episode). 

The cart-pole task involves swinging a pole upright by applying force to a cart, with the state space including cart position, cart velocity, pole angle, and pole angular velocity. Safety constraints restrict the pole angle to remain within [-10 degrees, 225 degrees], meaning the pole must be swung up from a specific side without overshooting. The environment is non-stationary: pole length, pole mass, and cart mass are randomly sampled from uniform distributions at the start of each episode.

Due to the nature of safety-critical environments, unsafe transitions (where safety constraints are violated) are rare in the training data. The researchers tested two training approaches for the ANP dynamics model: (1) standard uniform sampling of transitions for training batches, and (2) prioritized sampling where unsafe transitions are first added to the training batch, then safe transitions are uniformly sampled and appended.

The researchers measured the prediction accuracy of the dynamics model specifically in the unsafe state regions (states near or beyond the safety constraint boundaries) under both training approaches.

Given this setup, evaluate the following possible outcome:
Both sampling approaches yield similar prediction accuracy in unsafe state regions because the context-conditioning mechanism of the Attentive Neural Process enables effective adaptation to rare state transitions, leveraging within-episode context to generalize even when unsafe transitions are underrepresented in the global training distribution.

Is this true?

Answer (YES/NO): NO